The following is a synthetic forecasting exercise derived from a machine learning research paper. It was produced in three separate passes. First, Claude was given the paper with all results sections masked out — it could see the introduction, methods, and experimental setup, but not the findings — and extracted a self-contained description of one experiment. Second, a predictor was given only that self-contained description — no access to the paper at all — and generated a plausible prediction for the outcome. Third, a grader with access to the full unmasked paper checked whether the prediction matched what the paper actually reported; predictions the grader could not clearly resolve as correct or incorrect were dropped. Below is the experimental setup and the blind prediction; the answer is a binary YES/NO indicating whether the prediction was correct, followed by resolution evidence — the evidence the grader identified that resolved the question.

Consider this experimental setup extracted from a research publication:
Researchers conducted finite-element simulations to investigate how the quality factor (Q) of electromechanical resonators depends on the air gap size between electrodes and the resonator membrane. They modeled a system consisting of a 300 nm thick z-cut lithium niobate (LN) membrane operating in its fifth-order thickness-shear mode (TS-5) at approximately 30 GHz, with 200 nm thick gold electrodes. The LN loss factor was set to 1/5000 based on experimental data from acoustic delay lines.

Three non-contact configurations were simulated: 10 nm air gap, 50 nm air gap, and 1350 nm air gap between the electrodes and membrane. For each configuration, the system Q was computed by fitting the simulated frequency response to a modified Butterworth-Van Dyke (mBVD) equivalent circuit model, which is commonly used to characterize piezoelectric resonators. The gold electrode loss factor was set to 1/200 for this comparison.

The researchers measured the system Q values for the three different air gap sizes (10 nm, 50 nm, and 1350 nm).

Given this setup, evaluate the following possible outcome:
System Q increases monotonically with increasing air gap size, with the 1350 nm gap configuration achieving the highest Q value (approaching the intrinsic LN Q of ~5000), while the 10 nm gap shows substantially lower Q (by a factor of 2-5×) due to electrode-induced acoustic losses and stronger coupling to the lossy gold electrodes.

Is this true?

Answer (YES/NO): NO